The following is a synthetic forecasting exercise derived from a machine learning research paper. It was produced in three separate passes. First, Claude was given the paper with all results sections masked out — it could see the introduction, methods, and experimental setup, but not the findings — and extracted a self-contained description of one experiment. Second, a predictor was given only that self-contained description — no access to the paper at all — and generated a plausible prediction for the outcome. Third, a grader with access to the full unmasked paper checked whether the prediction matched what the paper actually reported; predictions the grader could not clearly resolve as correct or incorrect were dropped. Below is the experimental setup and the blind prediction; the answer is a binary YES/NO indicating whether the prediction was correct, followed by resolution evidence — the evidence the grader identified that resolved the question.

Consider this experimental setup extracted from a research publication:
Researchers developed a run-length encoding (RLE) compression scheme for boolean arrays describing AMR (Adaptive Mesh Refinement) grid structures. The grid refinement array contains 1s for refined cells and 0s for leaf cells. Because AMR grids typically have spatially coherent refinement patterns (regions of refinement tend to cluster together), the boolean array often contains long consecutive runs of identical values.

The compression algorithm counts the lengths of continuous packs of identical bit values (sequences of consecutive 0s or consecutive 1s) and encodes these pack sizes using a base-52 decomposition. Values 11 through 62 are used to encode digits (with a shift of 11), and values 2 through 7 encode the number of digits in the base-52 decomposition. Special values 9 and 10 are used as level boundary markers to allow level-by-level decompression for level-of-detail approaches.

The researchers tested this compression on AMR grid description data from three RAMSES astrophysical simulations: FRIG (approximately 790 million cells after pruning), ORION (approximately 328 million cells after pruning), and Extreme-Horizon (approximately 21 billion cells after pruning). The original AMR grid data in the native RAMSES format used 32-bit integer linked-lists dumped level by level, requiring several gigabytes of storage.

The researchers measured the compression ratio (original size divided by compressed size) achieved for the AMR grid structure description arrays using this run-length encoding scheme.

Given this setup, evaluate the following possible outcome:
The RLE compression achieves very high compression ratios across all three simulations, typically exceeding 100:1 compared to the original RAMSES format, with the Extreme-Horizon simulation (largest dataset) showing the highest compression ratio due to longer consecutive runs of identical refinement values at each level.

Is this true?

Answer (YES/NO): NO